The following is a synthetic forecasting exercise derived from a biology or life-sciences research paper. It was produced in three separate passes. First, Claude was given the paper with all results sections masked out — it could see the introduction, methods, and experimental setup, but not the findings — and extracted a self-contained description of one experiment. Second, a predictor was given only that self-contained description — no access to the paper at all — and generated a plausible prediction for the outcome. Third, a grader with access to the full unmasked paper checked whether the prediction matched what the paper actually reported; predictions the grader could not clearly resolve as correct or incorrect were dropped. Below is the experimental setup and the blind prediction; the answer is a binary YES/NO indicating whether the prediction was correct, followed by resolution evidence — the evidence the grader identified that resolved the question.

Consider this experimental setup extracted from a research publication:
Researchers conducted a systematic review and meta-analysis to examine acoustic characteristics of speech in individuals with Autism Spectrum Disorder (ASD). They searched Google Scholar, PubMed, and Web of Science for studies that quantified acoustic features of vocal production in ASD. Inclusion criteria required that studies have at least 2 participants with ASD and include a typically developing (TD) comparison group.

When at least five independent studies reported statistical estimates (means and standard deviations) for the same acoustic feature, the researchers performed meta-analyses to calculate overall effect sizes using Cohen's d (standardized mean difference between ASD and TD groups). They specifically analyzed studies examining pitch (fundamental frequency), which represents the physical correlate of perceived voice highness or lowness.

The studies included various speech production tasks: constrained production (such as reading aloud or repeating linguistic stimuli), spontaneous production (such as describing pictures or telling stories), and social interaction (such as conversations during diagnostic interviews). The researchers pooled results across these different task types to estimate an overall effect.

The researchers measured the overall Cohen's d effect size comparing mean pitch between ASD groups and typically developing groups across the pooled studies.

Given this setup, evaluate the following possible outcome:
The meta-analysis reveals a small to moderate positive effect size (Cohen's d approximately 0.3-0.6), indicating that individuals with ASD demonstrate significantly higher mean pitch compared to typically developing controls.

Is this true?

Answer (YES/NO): YES